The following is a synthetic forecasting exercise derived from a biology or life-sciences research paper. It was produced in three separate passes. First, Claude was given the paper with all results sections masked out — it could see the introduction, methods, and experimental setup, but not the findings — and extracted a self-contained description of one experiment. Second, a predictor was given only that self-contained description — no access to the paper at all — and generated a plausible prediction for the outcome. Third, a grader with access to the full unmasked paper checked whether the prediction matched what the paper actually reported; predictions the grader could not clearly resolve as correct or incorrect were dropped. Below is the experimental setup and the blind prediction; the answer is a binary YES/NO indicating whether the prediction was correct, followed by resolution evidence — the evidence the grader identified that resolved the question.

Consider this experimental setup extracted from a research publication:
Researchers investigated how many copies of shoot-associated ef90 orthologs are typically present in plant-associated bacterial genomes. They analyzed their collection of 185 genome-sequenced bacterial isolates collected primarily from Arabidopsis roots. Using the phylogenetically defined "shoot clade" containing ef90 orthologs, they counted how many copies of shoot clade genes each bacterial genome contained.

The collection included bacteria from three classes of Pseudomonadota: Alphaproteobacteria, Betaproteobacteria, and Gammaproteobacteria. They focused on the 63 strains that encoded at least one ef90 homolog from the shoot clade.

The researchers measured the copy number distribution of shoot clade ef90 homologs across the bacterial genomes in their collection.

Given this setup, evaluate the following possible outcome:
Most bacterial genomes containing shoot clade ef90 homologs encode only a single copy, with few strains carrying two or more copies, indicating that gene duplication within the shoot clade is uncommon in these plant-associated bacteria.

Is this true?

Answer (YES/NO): YES